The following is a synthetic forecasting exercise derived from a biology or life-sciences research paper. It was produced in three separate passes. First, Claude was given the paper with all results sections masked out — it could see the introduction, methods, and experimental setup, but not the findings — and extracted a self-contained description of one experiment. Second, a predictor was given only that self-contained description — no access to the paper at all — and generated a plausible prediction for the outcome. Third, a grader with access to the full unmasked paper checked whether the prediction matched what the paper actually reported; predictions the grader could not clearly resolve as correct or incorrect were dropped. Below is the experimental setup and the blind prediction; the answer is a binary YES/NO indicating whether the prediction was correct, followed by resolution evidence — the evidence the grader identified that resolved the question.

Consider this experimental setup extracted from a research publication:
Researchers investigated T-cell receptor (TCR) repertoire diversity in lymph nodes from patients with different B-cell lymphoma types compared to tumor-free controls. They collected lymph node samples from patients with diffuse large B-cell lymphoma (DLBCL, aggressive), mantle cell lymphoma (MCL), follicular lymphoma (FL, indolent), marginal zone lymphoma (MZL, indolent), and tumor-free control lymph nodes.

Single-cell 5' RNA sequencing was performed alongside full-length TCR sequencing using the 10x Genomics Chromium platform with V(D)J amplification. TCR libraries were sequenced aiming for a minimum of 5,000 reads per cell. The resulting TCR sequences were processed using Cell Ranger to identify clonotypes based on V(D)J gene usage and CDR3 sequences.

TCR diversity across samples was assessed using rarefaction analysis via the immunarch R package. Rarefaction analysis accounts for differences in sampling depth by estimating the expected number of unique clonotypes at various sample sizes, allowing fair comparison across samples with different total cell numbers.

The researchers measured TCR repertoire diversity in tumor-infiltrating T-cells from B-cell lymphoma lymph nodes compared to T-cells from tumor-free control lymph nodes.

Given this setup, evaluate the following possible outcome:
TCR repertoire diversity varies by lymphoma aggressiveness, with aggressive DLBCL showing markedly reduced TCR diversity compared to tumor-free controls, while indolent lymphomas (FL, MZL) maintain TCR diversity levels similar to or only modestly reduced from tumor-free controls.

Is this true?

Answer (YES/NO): NO